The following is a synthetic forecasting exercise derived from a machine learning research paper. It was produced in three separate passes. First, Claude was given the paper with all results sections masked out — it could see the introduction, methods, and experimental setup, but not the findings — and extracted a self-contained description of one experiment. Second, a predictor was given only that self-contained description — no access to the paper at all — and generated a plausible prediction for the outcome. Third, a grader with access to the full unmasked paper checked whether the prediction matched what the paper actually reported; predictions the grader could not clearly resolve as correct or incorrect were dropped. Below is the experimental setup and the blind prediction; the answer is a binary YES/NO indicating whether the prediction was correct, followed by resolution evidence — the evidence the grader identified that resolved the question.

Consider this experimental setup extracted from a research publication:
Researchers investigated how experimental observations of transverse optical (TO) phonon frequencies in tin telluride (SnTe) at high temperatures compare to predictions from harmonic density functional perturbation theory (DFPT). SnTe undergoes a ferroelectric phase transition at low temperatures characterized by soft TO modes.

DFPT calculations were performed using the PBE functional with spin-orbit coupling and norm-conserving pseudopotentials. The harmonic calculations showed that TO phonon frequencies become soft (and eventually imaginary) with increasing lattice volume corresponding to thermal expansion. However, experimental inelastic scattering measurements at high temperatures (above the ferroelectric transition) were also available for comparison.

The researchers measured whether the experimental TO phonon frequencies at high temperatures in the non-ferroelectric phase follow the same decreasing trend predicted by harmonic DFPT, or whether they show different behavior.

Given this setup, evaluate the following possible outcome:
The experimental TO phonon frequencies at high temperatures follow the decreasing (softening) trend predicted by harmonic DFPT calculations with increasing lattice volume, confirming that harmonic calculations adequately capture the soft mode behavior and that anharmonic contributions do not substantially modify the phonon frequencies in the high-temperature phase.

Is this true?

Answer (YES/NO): NO